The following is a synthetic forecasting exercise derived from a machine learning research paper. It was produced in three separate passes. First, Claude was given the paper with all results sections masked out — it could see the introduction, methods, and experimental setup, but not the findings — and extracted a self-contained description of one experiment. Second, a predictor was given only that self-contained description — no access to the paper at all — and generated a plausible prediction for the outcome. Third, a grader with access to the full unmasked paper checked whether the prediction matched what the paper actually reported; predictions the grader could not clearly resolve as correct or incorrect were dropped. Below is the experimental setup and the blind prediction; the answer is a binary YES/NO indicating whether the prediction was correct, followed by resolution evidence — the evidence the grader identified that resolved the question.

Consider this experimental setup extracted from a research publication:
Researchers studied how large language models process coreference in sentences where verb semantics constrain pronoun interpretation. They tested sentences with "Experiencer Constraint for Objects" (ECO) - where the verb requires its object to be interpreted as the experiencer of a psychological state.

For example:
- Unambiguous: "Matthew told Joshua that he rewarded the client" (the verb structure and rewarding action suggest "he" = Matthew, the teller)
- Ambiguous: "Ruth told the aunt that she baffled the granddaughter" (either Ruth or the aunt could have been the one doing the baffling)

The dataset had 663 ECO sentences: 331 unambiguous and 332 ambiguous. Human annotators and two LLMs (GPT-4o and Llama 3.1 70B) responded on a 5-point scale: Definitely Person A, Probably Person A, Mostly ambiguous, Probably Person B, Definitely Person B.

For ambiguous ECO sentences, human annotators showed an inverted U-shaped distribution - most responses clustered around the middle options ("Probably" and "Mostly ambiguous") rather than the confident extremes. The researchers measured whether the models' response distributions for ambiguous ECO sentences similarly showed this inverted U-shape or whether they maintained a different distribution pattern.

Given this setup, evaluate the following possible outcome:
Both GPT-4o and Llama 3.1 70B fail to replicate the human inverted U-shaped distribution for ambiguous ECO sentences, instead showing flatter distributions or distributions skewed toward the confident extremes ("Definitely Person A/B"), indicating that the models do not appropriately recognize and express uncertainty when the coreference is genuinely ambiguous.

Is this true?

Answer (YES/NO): NO